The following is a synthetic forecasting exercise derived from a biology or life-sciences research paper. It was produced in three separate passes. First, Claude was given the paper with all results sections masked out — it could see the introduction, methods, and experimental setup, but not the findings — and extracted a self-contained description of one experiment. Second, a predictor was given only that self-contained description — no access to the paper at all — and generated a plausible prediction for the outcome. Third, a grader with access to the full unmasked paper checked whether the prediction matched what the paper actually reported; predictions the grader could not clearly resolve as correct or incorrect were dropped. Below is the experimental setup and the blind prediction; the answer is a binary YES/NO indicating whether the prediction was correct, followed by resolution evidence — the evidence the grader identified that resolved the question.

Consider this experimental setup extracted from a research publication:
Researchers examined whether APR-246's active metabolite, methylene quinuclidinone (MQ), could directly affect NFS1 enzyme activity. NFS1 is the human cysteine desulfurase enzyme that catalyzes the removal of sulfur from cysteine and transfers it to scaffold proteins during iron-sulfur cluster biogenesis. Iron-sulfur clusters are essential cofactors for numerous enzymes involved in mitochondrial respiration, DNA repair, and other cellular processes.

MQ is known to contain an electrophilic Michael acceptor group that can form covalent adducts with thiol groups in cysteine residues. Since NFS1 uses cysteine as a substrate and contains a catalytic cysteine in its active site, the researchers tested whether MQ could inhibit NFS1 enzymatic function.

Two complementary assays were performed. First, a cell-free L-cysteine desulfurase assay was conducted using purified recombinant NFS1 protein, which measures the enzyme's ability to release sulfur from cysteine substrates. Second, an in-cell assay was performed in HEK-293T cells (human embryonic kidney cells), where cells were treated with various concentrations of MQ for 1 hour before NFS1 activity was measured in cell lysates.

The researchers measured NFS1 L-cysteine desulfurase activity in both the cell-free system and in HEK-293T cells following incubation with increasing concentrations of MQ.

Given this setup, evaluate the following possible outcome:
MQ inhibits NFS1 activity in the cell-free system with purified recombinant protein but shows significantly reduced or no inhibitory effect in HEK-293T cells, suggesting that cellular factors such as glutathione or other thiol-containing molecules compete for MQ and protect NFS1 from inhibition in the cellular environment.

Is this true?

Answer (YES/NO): NO